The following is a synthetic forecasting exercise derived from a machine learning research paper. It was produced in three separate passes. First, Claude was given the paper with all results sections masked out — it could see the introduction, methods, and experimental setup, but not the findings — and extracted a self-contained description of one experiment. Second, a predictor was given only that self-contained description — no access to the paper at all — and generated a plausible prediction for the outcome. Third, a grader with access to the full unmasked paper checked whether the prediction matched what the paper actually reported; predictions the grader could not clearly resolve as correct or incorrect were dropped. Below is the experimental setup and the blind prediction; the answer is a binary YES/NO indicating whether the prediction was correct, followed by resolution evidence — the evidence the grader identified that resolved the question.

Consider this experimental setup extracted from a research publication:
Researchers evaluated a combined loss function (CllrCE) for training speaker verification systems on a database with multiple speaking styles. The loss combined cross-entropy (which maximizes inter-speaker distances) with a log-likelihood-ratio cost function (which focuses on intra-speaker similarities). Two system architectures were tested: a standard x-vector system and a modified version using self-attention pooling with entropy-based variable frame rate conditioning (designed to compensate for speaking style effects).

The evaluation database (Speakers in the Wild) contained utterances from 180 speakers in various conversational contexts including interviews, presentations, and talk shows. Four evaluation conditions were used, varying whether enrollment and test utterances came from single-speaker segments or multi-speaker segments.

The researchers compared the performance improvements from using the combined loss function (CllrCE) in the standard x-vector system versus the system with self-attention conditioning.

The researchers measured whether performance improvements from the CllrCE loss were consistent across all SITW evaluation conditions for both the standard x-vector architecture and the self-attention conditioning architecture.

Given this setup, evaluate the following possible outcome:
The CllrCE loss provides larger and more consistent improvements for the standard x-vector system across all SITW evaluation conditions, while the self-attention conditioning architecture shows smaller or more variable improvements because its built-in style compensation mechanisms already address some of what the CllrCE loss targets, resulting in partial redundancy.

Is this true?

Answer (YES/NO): NO